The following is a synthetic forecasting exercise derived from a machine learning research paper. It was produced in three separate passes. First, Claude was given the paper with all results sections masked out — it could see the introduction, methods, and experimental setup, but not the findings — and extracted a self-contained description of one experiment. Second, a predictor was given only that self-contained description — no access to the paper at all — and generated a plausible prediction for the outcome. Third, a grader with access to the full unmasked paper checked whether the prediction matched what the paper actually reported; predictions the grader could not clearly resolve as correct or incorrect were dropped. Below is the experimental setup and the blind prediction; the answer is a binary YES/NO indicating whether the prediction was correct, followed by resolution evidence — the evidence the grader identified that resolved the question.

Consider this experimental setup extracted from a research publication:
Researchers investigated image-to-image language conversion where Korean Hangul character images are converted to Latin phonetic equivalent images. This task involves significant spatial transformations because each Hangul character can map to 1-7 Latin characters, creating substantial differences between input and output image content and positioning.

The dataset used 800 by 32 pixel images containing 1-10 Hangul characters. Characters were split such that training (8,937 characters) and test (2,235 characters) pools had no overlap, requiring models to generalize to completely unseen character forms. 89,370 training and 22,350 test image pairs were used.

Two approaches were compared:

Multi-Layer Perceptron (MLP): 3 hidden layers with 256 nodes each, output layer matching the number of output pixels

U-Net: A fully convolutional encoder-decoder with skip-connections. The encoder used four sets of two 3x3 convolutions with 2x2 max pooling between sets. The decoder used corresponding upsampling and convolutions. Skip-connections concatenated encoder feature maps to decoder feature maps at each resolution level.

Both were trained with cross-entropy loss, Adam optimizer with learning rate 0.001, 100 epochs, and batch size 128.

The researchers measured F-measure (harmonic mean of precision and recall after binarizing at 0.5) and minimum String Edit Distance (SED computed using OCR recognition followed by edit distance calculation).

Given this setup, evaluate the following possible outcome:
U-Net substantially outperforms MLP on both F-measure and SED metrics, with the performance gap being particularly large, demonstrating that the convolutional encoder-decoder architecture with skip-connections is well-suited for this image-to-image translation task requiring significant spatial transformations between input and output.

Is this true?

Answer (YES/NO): NO